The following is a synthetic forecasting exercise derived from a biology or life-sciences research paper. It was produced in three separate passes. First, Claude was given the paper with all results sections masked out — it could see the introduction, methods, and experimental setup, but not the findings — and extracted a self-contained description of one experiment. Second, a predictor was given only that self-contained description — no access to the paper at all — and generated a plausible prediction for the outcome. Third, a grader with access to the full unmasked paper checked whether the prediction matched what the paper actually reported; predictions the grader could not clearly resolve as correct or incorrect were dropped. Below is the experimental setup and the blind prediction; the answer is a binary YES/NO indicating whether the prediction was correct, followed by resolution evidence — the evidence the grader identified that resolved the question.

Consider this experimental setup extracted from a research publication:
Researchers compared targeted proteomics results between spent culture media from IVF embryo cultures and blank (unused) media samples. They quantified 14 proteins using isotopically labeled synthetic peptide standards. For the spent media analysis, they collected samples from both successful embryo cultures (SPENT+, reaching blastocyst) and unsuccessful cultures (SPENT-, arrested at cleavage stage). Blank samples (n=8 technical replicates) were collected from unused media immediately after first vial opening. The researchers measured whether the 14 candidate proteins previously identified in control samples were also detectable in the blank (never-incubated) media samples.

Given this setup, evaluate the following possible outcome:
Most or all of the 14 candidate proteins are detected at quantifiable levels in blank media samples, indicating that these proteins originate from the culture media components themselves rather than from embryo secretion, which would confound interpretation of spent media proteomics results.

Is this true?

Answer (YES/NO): YES